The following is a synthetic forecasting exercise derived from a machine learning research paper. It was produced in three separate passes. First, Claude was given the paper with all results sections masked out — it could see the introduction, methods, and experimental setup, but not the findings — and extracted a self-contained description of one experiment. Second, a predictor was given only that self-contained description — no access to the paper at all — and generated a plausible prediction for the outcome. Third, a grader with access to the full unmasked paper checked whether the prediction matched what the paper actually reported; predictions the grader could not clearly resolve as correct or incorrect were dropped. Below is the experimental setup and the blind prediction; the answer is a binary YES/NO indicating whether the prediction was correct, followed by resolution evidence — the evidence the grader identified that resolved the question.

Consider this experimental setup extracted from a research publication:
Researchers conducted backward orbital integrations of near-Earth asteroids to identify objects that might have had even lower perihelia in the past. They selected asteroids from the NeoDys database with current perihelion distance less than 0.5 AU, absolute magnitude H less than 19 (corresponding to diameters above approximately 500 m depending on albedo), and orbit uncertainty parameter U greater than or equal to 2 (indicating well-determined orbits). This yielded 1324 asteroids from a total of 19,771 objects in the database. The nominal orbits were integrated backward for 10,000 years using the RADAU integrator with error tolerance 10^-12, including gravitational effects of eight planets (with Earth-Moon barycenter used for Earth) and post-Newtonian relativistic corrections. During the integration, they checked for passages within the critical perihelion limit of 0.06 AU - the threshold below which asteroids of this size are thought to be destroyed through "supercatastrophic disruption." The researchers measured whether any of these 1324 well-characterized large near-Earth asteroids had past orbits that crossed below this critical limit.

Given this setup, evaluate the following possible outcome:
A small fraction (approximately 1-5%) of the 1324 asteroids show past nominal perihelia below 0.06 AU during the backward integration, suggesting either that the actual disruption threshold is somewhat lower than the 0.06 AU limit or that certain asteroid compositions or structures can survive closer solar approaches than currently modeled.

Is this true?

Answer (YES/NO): NO